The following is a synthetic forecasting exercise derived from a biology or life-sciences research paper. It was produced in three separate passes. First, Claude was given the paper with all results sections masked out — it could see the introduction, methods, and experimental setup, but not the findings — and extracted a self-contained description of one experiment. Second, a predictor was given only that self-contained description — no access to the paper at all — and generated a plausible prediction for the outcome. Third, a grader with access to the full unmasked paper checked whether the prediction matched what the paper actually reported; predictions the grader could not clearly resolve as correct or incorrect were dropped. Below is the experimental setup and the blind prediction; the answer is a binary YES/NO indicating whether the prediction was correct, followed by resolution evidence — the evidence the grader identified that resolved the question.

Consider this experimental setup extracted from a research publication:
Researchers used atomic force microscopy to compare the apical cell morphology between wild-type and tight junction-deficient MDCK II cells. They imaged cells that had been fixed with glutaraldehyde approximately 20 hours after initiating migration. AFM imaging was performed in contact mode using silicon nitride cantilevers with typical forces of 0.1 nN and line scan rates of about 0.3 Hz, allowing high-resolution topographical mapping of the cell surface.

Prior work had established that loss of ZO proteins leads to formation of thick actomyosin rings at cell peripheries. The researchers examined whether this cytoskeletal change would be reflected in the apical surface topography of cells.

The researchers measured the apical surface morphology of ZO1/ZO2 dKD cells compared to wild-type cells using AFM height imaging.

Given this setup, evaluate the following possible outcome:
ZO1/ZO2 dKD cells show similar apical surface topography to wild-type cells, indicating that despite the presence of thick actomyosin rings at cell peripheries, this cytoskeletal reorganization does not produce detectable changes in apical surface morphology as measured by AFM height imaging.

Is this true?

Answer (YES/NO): NO